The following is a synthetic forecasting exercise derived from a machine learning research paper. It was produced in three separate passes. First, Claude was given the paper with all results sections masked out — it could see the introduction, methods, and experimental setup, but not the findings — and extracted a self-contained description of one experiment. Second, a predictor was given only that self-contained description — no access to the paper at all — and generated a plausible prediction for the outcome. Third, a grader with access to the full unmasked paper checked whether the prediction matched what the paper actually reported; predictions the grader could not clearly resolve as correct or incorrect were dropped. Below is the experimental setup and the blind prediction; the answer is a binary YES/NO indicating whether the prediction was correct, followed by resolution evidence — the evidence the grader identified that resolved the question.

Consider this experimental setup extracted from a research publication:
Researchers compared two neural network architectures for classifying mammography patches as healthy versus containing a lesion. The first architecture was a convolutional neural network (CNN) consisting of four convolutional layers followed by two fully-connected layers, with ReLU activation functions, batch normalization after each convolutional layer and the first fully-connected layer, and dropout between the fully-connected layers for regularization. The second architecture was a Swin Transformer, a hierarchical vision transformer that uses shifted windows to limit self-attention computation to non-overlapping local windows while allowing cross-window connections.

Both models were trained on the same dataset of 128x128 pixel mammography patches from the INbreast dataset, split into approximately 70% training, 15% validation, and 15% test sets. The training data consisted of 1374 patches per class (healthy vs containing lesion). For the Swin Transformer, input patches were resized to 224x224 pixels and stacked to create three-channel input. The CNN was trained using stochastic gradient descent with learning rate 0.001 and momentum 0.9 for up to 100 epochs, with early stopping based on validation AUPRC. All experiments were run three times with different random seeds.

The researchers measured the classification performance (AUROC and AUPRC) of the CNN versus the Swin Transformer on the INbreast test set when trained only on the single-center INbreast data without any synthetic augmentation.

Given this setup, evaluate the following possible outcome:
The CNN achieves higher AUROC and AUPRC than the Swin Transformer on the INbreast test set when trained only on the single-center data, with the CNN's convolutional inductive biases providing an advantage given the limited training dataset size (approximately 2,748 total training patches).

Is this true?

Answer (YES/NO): YES